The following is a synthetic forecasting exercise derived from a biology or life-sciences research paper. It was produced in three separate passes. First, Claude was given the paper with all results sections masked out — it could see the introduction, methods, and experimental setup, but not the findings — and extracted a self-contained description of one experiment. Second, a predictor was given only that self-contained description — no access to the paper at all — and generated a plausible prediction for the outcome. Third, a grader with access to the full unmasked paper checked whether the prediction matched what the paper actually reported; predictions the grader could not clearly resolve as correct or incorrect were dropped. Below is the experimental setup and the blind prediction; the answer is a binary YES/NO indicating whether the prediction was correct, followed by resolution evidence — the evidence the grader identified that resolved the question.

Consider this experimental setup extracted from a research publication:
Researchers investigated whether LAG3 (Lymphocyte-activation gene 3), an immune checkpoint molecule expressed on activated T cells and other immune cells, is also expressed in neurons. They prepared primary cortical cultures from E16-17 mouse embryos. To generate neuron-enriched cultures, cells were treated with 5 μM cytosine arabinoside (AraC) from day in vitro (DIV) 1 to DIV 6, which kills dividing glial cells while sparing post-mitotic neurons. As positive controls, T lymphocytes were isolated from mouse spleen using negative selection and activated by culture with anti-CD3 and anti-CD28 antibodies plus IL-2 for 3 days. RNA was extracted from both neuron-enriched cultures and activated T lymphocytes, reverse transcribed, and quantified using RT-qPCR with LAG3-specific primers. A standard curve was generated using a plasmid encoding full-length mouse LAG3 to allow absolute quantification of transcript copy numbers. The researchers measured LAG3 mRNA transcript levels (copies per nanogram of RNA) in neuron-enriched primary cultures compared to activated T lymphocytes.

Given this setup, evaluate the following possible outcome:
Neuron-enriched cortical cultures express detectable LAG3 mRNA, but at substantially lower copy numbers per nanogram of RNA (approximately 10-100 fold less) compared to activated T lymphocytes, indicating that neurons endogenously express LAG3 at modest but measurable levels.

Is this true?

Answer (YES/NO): NO